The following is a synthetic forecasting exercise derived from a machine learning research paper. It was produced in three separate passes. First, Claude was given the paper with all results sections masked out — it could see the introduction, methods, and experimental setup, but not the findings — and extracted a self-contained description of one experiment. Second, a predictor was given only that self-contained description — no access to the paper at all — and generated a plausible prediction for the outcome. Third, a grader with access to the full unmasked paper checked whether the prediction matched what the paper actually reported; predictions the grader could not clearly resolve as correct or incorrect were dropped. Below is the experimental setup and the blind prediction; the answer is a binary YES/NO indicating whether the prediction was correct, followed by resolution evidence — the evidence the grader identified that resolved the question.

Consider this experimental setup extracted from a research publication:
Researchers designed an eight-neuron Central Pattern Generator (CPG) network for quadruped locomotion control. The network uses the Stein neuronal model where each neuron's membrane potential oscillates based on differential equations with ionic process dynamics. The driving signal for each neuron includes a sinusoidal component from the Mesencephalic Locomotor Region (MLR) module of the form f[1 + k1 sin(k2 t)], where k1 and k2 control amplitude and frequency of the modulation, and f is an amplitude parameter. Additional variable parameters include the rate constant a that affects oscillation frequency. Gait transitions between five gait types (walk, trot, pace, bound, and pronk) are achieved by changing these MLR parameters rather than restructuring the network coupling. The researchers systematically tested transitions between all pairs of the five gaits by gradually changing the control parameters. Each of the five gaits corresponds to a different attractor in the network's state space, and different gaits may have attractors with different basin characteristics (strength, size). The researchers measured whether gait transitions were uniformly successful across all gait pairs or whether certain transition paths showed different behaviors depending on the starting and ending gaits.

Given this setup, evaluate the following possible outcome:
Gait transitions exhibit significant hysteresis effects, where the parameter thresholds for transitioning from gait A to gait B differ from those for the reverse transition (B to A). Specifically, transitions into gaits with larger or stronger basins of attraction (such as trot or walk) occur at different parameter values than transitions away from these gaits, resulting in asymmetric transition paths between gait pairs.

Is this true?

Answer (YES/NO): NO